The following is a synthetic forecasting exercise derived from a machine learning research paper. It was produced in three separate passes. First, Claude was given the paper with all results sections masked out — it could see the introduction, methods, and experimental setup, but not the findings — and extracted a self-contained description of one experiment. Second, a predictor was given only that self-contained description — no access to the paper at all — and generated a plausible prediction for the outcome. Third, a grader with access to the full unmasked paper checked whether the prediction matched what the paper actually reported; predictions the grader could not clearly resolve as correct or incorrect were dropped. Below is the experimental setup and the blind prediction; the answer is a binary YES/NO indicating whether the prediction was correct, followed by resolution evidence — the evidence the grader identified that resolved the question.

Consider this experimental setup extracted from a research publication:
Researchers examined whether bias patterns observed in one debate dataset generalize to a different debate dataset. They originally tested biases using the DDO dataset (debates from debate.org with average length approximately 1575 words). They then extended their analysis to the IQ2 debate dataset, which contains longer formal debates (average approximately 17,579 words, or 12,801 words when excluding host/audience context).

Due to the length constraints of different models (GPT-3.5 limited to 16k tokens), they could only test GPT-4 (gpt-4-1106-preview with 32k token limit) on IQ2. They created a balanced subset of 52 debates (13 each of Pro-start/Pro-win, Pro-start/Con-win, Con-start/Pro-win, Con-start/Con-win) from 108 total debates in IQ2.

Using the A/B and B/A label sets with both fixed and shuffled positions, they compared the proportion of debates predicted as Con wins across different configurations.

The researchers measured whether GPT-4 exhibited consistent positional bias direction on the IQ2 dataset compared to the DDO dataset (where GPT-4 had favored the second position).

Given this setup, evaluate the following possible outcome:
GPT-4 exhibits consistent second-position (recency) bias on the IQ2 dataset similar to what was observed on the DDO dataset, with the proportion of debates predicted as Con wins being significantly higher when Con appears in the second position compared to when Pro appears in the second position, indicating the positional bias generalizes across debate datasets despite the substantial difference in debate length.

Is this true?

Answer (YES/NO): YES